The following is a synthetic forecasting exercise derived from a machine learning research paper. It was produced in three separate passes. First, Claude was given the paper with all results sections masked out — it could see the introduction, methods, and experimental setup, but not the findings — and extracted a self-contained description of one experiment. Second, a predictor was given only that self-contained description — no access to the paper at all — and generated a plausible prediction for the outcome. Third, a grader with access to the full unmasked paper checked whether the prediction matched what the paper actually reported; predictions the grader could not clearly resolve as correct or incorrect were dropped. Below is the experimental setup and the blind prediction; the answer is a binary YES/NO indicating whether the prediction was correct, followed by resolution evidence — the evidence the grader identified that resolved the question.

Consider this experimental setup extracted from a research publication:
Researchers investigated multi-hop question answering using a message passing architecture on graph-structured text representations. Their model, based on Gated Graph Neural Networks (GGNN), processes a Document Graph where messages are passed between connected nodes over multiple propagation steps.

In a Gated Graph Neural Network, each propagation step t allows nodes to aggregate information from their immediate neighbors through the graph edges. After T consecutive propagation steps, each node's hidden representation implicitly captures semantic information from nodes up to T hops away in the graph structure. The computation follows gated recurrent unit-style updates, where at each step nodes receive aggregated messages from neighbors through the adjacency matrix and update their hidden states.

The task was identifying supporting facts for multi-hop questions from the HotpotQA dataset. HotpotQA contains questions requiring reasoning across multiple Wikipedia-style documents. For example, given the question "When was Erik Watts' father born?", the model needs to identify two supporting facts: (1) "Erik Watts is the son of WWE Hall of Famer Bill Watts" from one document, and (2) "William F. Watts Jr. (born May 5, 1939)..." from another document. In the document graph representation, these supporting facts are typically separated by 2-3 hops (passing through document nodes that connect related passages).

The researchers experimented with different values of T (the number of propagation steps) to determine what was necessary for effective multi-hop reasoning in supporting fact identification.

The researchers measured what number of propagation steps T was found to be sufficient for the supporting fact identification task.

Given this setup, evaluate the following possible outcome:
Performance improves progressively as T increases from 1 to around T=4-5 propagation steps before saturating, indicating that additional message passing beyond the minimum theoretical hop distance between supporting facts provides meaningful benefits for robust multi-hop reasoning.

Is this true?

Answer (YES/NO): NO